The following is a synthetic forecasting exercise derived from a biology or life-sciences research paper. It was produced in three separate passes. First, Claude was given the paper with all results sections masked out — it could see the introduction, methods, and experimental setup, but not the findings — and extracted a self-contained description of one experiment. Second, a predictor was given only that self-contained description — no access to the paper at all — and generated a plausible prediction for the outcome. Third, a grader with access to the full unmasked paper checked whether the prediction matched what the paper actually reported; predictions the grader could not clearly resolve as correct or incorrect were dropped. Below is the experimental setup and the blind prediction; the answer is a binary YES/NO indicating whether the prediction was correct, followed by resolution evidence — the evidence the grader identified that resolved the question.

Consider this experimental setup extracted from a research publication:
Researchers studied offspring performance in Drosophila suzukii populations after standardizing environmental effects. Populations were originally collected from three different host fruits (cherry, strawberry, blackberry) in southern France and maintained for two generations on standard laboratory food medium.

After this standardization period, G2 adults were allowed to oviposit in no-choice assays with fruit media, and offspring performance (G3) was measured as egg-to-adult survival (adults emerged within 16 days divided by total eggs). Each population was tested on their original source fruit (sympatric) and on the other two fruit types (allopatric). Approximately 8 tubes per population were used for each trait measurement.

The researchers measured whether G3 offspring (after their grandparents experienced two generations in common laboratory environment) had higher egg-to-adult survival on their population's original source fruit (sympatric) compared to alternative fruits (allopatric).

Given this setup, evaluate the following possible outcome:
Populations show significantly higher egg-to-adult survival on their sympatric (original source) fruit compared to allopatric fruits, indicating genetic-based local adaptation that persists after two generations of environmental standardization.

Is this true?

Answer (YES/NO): YES